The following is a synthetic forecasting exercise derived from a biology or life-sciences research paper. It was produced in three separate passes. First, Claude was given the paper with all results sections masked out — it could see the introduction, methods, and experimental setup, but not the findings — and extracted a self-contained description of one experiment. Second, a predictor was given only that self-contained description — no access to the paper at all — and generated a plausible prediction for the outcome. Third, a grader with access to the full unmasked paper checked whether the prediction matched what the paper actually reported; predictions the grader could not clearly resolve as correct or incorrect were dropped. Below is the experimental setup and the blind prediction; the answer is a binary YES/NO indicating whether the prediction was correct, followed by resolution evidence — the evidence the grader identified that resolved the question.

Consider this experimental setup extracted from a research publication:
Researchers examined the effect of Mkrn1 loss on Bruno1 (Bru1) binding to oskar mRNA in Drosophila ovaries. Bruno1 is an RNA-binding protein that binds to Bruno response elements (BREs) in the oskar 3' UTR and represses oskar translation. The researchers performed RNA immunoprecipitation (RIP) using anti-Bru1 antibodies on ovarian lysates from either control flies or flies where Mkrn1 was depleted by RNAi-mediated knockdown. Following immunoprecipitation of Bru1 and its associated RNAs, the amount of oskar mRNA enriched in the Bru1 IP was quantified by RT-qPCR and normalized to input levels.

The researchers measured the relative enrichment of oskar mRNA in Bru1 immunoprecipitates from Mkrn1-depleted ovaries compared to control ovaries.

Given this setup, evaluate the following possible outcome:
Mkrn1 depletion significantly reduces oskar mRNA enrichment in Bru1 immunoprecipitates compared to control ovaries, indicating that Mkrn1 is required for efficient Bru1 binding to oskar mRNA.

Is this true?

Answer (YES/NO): NO